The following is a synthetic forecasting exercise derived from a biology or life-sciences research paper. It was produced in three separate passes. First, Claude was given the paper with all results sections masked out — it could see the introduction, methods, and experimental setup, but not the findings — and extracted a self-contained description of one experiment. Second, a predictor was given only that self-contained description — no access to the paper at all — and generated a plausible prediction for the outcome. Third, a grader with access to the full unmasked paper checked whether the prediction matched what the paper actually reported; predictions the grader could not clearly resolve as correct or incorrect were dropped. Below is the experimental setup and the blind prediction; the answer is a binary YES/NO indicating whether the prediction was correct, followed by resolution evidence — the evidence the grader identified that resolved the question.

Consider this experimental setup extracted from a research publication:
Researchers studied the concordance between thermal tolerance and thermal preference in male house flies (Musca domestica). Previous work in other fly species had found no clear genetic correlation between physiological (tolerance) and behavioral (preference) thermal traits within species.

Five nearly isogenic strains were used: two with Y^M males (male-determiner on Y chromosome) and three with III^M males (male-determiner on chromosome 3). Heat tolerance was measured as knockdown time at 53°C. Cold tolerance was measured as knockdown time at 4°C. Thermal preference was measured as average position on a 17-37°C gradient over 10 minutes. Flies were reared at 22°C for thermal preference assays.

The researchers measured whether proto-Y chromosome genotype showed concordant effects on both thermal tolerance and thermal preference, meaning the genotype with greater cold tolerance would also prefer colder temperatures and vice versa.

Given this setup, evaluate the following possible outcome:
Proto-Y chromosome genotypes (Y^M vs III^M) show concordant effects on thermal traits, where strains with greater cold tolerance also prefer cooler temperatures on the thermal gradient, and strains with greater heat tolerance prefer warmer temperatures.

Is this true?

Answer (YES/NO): YES